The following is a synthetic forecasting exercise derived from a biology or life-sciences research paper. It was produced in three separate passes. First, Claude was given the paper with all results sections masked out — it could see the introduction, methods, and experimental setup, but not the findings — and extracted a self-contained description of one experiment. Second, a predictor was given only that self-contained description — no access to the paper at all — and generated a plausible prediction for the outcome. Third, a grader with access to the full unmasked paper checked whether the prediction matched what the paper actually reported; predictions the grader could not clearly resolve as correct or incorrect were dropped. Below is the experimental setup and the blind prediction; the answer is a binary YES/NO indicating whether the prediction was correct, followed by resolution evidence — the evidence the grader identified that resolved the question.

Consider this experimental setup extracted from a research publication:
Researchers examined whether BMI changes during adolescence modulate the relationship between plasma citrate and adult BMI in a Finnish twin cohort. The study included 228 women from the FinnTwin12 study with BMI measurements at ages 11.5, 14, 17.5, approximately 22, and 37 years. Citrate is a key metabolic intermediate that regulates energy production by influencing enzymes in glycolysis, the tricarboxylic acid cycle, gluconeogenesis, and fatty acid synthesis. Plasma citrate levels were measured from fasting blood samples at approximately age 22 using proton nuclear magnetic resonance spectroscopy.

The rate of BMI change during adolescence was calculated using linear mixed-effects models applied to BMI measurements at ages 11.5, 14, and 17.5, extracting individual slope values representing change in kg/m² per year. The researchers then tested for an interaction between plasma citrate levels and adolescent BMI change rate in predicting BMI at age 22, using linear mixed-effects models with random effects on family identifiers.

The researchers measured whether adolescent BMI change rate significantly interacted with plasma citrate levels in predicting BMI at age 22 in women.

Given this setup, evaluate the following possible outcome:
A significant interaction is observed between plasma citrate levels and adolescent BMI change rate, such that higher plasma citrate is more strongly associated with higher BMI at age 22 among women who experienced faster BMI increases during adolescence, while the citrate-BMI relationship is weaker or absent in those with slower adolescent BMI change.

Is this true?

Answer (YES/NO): NO